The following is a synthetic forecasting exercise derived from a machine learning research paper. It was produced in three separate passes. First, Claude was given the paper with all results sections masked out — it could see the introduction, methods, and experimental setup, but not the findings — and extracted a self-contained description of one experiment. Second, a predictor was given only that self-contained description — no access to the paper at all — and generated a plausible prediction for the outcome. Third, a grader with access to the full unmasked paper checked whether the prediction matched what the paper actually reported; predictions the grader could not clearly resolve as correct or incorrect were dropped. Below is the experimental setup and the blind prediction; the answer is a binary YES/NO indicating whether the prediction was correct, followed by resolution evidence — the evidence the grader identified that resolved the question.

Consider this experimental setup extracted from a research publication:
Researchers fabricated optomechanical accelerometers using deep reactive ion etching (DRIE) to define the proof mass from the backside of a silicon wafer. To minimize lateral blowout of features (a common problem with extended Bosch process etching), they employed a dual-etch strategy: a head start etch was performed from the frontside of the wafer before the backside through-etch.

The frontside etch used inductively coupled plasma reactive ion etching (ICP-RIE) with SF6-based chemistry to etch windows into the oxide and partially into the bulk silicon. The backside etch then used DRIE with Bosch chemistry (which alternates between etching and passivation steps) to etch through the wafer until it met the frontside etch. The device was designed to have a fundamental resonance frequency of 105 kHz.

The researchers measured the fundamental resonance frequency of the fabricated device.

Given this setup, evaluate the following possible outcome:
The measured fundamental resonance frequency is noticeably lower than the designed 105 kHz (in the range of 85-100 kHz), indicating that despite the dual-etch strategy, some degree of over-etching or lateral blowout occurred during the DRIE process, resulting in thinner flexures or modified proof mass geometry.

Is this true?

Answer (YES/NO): NO